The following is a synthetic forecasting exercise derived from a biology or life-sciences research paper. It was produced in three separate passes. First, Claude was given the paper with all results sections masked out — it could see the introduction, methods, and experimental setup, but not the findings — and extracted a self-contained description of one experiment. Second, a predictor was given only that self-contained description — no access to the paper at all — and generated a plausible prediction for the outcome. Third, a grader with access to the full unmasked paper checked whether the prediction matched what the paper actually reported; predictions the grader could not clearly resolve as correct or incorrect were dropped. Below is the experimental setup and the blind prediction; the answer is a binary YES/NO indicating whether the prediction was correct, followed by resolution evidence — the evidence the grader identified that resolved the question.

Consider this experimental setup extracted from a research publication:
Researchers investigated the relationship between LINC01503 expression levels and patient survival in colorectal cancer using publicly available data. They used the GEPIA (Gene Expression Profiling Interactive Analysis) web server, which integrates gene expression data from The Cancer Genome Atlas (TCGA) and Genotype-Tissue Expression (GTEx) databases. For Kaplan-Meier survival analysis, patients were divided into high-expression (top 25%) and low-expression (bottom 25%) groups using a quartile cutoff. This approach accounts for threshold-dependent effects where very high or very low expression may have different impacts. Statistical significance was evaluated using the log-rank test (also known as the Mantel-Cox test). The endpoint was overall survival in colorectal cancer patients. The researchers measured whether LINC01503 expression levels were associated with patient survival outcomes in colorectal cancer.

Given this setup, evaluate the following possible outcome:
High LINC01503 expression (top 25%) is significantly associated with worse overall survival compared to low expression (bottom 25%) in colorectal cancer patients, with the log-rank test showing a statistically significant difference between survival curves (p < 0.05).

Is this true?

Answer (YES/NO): NO